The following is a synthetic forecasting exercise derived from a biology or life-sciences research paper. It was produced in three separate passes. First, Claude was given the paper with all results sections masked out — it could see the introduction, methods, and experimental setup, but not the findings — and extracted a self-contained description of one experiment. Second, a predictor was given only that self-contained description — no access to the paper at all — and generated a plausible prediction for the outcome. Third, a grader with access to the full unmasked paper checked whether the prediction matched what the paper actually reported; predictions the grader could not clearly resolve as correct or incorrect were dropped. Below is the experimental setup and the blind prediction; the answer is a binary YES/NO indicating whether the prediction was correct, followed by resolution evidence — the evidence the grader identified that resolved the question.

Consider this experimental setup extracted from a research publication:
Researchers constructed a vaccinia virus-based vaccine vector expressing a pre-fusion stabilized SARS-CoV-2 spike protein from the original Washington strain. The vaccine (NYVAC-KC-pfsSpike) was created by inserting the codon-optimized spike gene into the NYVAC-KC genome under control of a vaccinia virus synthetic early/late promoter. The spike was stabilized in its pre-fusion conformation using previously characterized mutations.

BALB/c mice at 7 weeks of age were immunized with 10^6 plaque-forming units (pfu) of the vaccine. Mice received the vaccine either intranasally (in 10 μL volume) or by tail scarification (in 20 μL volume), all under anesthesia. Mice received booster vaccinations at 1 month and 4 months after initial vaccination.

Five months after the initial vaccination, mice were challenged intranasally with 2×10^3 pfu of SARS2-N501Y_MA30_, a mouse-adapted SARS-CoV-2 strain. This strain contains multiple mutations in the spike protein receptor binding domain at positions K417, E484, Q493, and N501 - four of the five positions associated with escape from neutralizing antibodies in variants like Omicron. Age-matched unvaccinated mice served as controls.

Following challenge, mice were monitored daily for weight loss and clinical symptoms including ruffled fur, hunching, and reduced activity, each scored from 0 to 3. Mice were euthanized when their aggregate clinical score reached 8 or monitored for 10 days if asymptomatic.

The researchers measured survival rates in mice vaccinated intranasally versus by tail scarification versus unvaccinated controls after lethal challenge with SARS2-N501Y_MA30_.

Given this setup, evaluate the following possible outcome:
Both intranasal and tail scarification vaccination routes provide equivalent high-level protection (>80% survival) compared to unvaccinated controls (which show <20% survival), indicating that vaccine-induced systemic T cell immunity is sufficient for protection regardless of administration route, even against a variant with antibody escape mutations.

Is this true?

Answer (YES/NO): YES